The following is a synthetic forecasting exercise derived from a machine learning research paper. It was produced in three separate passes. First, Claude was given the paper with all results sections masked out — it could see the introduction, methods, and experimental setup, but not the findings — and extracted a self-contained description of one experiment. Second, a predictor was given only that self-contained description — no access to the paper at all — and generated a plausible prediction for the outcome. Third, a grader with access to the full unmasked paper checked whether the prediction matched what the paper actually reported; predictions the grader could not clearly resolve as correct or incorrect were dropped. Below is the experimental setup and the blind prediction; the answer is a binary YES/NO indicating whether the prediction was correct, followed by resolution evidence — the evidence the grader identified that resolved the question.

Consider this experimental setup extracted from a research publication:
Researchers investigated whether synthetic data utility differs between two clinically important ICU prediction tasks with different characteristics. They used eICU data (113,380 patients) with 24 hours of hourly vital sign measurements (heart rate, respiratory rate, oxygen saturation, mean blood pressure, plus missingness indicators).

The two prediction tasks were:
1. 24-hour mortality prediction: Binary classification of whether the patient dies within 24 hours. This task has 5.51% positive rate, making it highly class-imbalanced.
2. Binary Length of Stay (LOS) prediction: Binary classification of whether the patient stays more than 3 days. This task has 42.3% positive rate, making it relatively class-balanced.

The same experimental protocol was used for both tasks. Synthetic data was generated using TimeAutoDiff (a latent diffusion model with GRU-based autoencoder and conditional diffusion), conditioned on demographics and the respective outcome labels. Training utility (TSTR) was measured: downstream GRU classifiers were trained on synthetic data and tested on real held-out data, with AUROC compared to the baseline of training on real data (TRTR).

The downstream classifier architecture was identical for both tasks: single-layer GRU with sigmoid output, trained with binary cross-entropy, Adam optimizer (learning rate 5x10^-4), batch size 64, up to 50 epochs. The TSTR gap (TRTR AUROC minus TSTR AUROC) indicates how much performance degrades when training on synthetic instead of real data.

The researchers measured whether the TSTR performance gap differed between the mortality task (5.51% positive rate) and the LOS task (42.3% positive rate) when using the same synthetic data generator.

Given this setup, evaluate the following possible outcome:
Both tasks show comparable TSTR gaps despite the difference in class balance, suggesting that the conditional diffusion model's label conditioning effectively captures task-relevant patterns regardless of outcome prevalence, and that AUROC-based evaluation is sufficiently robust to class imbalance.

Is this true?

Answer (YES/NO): YES